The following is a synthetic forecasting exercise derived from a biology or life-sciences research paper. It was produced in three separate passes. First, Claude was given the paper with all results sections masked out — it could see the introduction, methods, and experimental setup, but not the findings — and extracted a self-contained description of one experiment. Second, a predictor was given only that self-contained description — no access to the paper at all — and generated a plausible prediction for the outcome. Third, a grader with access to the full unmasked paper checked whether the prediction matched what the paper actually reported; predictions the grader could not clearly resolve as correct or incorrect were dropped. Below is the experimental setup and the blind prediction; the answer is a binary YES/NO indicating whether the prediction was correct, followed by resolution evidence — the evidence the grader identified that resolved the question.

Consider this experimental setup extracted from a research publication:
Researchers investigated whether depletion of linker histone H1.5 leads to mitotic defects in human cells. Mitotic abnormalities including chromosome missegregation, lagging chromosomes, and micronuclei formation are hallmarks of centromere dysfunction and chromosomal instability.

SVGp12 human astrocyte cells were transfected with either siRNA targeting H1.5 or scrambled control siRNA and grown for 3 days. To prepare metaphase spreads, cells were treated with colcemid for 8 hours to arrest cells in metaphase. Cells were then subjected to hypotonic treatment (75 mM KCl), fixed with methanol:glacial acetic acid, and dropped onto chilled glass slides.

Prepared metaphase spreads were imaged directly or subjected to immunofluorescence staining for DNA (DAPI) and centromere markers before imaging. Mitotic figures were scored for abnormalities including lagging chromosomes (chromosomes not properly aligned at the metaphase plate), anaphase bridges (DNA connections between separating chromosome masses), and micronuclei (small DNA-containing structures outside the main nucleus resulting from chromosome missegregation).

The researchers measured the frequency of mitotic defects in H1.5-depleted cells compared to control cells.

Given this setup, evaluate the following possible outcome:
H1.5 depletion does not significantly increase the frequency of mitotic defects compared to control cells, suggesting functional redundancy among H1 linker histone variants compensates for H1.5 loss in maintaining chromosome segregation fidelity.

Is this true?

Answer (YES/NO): NO